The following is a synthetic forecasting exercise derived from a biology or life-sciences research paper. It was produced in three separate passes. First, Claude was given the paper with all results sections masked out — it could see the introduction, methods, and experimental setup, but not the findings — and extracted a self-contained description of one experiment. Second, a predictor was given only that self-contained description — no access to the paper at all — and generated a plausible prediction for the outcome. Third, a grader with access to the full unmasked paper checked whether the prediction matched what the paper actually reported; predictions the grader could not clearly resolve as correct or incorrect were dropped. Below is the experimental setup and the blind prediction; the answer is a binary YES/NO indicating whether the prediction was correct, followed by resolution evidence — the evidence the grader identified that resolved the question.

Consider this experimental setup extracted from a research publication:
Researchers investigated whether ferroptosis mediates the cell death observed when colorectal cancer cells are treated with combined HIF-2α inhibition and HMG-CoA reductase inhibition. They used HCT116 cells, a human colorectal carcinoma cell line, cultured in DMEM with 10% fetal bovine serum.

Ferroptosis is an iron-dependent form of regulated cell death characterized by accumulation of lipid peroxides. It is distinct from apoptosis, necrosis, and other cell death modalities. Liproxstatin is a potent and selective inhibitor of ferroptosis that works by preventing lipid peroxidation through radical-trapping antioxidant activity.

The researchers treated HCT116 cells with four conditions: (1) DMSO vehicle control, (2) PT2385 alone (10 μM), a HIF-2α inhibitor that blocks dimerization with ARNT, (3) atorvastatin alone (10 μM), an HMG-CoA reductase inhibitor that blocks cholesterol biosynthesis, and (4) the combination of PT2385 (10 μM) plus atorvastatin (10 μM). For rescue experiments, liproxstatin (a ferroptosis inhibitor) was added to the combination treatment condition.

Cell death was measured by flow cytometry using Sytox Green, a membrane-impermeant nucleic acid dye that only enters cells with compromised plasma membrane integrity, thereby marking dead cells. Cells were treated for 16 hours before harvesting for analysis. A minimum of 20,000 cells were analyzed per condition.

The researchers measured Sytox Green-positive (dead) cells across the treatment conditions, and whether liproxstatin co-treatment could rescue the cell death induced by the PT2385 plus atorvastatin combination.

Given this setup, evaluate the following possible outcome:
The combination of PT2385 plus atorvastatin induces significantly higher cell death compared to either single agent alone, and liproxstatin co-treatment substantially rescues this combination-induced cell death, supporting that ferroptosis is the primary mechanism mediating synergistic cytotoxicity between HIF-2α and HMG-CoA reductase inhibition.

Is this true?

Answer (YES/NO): YES